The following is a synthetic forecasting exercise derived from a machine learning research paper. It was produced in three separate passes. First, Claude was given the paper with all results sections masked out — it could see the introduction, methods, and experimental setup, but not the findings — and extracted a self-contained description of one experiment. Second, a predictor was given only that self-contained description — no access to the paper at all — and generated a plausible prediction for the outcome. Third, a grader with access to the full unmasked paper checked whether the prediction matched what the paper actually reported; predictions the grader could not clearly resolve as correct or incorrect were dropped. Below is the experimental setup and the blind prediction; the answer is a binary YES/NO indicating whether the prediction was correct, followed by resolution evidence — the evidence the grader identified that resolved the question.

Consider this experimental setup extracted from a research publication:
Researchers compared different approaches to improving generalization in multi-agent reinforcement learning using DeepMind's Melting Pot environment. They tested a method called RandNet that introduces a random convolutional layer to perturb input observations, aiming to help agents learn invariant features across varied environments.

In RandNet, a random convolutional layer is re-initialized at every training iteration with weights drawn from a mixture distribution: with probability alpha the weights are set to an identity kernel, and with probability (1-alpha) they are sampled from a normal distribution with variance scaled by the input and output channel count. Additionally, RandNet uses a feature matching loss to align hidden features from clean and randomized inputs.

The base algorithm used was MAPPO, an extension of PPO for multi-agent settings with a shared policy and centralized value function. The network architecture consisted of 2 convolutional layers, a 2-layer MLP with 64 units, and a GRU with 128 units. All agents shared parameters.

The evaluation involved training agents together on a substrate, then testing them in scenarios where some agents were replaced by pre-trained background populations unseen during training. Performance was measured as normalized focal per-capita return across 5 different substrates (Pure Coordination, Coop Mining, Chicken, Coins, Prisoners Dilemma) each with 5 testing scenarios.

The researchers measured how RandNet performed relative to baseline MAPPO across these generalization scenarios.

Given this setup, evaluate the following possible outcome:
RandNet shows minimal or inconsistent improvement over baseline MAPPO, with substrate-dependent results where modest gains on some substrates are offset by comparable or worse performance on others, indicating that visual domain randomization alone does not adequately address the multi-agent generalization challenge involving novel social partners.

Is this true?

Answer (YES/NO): NO